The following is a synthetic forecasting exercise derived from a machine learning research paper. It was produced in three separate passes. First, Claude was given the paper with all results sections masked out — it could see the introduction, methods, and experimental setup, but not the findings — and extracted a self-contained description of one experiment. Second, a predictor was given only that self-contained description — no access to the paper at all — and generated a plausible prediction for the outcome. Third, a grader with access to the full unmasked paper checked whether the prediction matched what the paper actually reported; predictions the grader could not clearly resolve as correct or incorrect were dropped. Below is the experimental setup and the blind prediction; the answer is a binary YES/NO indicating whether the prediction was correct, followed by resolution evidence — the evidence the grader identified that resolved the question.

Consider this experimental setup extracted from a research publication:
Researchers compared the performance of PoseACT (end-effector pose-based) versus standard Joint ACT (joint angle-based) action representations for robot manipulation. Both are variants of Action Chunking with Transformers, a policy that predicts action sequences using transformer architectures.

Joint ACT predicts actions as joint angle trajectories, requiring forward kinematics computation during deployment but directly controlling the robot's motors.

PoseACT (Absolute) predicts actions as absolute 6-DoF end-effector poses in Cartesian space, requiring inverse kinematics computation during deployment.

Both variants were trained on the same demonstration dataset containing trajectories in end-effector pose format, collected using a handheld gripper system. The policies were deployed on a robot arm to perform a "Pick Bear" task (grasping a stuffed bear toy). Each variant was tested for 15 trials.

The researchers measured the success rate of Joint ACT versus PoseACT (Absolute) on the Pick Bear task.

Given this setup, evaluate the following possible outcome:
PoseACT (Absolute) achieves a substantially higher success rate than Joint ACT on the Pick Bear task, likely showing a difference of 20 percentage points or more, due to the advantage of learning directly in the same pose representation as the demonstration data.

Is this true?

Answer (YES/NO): YES